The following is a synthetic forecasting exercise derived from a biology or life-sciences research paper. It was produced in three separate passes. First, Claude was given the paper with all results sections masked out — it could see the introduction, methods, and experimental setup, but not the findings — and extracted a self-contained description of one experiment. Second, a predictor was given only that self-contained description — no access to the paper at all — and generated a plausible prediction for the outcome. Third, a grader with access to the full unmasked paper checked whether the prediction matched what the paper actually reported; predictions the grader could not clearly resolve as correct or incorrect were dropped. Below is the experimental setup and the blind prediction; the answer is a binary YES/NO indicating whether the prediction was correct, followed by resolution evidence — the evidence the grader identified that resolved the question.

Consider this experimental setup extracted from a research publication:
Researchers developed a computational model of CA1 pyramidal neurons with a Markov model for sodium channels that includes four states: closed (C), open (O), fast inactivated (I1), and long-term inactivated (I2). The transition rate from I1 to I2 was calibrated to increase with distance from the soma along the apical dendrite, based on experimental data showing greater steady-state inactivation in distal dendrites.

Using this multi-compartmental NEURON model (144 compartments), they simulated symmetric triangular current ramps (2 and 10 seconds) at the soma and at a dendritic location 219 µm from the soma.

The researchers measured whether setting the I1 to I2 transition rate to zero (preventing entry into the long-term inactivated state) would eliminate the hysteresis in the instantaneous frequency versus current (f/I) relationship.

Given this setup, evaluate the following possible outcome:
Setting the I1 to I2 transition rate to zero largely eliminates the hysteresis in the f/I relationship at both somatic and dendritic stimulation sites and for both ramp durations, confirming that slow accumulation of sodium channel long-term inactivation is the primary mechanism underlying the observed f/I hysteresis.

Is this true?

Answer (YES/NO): YES